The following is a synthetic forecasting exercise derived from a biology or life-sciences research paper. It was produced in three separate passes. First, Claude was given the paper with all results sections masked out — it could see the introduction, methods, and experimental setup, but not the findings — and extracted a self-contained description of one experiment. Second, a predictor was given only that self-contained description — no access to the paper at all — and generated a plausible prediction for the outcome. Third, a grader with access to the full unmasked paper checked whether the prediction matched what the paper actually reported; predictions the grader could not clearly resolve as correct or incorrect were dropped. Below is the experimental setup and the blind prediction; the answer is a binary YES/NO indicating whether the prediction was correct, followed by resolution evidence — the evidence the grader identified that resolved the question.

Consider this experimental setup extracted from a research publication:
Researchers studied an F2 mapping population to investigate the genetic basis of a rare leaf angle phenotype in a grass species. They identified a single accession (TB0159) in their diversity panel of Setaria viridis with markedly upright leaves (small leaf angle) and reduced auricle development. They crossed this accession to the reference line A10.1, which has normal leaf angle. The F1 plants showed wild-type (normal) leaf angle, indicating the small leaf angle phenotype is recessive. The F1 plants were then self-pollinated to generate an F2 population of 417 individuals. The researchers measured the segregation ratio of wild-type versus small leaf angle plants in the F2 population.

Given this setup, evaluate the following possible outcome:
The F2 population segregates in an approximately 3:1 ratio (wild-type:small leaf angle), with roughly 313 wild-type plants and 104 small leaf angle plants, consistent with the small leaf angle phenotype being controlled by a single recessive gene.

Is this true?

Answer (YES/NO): NO